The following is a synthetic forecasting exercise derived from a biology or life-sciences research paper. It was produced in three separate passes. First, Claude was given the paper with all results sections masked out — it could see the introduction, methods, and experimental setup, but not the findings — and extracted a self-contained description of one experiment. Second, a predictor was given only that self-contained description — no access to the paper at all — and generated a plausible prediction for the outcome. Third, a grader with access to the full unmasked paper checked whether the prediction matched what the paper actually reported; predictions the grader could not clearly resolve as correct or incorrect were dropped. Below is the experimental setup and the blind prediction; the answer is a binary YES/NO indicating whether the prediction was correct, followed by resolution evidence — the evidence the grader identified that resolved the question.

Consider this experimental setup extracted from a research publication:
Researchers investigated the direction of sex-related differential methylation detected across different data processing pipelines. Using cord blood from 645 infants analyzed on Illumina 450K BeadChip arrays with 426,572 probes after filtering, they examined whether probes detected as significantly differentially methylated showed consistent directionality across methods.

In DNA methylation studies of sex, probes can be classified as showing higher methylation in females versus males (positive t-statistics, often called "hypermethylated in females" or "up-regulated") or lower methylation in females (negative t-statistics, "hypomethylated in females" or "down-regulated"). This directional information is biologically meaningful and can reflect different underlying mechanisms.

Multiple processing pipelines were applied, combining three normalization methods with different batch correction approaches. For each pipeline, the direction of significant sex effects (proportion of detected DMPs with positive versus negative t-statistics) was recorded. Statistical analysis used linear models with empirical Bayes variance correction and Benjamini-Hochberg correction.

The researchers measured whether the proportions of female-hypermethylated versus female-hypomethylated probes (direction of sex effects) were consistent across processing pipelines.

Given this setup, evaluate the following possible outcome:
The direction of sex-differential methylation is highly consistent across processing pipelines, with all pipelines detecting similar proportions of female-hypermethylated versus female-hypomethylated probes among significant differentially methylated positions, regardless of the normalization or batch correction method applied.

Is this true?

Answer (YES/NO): NO